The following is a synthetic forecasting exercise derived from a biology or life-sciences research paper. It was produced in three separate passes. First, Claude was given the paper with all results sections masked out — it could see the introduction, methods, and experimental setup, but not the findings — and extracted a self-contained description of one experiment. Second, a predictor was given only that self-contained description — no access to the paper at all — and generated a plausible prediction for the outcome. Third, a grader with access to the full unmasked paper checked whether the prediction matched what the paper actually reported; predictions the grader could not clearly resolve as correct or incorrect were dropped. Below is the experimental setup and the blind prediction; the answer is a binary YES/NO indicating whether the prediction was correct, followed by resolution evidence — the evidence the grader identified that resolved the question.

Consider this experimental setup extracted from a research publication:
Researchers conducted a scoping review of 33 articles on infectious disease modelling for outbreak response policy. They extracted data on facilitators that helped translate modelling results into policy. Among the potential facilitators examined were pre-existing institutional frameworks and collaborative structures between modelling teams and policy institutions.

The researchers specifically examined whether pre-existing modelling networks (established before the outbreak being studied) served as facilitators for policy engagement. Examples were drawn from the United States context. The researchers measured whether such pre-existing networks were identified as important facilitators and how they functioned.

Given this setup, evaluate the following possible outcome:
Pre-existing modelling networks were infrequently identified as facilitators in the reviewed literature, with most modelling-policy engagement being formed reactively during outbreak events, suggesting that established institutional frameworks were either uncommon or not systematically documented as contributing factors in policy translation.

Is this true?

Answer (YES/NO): NO